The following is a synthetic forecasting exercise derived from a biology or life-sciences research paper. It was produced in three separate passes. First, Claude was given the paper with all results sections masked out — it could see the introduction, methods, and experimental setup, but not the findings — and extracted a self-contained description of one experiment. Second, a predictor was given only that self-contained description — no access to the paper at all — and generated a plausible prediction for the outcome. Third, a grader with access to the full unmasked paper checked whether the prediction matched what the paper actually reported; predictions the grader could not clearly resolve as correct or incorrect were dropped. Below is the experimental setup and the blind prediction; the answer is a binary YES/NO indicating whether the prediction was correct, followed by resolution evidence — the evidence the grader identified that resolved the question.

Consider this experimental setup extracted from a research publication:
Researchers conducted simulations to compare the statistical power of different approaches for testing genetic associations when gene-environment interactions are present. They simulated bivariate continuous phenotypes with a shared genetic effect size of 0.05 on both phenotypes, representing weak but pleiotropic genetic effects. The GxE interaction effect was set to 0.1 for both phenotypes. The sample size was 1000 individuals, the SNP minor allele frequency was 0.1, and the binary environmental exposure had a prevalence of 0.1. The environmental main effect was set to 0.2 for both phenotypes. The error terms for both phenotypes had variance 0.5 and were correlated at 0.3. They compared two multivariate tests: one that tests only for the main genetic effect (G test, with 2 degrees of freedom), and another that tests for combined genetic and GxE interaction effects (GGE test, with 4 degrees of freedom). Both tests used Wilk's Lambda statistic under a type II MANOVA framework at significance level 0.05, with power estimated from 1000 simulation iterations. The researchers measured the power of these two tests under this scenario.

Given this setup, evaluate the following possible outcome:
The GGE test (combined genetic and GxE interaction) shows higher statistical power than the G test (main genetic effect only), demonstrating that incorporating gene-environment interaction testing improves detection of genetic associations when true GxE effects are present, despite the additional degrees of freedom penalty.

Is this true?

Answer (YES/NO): NO